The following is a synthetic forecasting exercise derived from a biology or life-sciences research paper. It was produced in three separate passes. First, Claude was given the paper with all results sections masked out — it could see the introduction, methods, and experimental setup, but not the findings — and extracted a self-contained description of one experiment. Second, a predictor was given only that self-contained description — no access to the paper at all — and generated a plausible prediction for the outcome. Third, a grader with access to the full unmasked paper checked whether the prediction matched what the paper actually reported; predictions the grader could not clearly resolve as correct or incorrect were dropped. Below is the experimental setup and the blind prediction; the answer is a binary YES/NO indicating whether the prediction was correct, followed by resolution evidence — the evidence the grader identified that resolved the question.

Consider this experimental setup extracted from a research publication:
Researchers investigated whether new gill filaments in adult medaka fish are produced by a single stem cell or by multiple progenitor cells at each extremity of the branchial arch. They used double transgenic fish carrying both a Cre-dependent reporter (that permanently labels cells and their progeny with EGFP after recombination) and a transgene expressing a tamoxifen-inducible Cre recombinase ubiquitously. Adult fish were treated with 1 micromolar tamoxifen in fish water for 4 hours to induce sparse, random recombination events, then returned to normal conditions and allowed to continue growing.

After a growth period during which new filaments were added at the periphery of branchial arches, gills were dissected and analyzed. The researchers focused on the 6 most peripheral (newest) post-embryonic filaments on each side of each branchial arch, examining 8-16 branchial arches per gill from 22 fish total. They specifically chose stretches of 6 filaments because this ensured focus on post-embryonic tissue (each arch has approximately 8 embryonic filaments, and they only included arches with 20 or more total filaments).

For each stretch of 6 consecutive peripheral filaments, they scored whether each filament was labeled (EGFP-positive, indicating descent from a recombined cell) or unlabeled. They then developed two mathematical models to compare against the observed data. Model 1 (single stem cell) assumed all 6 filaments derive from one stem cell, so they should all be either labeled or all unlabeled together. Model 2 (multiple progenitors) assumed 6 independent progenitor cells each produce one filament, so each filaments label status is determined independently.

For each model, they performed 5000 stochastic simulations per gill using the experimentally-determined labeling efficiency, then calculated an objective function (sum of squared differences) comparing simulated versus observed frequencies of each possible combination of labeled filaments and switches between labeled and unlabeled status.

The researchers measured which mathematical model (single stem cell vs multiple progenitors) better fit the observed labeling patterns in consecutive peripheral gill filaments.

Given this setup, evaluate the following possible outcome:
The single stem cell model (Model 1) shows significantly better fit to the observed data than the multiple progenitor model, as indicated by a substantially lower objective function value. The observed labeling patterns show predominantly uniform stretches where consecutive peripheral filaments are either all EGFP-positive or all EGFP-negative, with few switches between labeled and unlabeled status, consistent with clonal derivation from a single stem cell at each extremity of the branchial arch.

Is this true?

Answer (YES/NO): YES